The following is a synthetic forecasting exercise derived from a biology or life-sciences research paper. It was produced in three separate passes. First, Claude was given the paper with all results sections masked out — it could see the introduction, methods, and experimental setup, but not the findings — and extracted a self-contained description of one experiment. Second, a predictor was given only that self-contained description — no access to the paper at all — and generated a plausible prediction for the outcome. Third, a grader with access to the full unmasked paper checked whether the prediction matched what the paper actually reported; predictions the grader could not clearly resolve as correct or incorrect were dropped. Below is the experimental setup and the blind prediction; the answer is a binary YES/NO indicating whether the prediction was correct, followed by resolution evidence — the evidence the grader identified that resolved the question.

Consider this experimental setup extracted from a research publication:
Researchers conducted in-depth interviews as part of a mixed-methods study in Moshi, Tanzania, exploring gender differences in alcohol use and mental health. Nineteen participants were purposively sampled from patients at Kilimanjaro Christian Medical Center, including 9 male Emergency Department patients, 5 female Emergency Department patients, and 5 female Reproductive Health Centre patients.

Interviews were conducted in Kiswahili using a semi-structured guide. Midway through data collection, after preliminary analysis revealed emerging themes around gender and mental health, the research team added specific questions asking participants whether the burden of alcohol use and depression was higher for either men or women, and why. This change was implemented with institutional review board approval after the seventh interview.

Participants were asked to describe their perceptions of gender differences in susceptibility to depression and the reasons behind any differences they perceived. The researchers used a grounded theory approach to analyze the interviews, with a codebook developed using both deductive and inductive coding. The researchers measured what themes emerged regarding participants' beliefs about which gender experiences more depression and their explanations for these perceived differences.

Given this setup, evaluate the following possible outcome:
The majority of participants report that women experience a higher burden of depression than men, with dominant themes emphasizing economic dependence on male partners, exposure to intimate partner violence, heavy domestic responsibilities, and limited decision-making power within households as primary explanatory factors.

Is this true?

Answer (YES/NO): NO